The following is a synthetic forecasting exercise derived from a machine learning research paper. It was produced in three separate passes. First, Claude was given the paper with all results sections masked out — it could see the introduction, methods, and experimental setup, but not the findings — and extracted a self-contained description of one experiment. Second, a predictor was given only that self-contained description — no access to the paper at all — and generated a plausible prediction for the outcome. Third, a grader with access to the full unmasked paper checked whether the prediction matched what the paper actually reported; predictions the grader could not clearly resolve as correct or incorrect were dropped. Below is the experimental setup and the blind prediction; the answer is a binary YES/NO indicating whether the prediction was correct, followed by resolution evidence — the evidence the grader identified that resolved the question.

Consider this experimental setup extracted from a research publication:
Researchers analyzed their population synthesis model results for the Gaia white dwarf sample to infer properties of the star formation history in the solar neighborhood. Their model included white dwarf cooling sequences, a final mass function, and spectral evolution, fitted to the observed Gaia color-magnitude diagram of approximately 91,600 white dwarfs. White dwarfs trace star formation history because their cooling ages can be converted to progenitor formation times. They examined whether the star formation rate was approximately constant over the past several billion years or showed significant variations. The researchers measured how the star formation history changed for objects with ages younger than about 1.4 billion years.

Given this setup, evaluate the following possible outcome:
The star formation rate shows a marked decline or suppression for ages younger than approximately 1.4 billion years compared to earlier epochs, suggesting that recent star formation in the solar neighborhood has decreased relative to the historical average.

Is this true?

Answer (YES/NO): YES